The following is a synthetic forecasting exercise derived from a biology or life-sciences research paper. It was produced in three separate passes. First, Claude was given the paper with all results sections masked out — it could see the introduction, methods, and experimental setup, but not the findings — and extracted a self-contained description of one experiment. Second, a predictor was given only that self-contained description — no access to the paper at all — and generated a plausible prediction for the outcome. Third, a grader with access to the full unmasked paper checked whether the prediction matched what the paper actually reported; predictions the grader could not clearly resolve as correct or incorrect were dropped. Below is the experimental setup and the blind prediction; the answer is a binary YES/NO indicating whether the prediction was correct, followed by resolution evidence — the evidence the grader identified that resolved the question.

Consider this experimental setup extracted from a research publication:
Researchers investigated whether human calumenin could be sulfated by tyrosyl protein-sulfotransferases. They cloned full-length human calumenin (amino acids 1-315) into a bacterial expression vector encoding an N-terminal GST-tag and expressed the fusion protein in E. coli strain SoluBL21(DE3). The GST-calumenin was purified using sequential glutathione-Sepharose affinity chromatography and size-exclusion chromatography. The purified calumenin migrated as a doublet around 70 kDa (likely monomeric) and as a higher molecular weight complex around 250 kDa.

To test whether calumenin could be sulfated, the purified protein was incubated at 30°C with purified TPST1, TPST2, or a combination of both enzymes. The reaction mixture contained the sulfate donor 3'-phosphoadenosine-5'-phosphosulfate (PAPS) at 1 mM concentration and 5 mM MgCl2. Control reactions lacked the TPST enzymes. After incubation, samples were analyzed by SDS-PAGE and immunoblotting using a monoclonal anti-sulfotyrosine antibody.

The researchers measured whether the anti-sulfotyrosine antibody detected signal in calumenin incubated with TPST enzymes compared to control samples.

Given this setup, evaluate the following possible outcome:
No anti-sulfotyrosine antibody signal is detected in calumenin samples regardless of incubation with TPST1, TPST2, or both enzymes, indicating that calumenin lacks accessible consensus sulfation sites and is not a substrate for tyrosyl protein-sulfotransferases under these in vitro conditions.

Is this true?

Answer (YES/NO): NO